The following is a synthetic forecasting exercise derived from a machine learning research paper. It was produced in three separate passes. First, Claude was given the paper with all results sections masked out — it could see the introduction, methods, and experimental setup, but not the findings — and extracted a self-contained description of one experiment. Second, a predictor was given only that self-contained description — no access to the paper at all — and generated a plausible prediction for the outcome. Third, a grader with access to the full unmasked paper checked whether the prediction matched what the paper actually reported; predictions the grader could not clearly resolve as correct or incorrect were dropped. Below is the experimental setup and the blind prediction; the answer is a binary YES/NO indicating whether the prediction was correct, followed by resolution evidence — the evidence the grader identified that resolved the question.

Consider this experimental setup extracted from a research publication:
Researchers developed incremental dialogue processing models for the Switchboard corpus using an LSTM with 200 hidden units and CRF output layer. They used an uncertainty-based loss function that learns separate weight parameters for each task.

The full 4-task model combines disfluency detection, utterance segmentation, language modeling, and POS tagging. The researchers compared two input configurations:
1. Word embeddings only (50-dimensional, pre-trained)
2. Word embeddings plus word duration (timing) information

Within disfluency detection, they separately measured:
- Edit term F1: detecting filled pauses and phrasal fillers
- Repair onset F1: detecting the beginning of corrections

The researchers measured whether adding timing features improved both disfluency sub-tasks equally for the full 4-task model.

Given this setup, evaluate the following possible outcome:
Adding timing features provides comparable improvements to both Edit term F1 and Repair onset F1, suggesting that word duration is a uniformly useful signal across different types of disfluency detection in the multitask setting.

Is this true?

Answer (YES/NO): NO